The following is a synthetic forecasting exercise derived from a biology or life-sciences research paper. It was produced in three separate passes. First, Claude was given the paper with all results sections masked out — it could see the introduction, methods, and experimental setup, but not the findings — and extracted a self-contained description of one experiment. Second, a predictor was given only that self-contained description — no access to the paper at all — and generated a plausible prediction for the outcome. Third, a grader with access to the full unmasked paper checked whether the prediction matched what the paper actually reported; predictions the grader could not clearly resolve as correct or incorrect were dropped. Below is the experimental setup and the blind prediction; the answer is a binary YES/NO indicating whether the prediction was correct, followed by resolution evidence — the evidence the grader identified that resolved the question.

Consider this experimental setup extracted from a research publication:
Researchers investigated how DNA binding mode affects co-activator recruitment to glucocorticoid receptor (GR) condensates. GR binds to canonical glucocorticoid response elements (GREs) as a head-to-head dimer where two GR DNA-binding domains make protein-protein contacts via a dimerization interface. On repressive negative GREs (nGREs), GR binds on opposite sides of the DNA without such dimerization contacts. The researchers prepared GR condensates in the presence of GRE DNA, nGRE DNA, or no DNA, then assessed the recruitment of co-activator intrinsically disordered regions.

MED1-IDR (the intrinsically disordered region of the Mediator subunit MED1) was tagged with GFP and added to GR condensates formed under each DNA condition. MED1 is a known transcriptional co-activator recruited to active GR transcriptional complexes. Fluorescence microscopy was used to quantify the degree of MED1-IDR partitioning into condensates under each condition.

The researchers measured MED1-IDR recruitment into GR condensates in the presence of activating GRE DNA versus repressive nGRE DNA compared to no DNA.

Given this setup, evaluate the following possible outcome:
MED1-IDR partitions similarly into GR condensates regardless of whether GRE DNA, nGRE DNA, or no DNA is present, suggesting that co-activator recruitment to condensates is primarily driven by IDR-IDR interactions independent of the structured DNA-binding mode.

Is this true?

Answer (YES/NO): NO